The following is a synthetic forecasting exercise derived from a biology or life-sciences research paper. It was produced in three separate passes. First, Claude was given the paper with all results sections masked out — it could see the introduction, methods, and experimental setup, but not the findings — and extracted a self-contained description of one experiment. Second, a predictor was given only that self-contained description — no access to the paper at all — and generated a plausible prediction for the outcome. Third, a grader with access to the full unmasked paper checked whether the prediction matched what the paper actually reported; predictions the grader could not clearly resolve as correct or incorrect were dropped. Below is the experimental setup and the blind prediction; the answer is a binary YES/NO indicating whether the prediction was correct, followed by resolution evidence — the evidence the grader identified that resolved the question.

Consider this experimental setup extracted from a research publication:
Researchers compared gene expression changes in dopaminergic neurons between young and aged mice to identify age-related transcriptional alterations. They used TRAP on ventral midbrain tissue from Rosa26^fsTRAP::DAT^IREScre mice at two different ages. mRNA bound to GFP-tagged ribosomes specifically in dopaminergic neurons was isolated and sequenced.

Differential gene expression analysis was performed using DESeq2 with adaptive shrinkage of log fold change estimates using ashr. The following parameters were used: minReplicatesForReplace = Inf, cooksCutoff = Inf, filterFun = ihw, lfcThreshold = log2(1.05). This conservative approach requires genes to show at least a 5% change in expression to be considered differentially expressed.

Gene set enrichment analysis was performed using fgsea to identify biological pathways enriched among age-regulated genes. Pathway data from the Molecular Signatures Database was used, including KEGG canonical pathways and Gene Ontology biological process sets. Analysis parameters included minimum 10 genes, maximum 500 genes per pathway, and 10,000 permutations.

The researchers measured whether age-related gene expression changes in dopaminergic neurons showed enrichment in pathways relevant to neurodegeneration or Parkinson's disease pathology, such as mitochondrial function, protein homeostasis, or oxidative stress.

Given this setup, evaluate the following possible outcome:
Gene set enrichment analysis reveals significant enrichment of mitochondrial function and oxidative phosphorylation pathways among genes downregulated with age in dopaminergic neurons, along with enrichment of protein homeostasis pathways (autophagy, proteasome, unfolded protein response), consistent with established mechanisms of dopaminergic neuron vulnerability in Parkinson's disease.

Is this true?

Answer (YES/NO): NO